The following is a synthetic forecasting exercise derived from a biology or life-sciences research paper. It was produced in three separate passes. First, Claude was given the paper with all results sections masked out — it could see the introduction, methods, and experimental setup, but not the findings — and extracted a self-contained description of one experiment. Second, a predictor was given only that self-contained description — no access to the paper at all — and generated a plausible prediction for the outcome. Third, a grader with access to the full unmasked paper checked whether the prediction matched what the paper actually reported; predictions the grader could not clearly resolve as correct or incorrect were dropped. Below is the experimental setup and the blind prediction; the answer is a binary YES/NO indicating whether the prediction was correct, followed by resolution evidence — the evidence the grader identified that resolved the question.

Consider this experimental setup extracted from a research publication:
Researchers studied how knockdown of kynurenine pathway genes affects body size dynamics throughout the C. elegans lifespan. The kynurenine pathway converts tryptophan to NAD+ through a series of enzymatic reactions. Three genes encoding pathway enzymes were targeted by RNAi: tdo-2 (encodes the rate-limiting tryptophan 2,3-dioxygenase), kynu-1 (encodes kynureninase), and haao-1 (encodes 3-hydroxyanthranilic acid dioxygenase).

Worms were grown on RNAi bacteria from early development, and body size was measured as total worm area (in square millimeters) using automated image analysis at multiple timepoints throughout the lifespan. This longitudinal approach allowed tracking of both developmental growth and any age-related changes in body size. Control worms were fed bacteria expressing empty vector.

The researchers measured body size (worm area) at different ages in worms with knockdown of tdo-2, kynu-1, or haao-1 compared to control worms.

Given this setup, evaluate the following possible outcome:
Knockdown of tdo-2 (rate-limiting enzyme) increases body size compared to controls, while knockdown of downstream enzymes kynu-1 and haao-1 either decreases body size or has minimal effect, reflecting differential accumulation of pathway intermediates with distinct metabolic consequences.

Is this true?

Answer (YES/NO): NO